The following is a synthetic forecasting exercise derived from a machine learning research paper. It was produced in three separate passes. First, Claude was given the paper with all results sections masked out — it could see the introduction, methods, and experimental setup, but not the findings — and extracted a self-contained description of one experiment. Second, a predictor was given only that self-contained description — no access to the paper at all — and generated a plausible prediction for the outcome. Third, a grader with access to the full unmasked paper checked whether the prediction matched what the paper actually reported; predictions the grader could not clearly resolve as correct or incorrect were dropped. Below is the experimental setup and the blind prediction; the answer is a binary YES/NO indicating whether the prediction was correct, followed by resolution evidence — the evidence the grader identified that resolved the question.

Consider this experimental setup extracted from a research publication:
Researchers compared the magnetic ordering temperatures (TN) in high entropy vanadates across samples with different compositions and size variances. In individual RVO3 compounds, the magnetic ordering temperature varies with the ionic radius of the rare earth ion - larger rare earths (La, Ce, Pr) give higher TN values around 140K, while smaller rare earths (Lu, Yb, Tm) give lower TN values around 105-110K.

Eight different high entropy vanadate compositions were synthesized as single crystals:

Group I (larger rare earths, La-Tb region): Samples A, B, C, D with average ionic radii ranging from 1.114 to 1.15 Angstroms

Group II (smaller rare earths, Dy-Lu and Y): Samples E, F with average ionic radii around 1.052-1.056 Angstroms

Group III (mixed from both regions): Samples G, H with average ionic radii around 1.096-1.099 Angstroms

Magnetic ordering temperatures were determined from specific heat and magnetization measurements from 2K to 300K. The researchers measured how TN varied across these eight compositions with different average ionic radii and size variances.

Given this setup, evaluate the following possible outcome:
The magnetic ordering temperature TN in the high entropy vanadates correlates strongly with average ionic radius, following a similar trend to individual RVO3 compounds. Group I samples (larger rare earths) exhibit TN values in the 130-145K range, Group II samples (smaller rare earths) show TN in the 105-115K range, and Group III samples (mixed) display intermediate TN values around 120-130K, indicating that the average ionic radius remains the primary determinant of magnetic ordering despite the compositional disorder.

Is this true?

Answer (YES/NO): NO